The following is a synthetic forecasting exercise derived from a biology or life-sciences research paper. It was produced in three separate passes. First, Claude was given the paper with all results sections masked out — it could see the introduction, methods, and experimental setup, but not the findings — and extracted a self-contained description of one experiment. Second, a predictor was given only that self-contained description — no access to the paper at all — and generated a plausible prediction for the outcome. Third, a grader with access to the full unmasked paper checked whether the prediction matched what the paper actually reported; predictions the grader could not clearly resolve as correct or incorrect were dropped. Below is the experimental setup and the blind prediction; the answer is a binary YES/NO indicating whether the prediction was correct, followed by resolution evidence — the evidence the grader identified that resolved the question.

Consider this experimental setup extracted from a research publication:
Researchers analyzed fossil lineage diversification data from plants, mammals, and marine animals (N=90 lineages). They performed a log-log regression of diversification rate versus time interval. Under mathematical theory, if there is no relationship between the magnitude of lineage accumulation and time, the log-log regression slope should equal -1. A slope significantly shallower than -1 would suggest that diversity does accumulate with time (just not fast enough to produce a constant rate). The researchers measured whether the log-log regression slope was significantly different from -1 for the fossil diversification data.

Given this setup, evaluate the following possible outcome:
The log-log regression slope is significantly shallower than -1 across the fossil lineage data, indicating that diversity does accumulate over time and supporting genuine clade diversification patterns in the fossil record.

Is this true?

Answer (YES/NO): YES